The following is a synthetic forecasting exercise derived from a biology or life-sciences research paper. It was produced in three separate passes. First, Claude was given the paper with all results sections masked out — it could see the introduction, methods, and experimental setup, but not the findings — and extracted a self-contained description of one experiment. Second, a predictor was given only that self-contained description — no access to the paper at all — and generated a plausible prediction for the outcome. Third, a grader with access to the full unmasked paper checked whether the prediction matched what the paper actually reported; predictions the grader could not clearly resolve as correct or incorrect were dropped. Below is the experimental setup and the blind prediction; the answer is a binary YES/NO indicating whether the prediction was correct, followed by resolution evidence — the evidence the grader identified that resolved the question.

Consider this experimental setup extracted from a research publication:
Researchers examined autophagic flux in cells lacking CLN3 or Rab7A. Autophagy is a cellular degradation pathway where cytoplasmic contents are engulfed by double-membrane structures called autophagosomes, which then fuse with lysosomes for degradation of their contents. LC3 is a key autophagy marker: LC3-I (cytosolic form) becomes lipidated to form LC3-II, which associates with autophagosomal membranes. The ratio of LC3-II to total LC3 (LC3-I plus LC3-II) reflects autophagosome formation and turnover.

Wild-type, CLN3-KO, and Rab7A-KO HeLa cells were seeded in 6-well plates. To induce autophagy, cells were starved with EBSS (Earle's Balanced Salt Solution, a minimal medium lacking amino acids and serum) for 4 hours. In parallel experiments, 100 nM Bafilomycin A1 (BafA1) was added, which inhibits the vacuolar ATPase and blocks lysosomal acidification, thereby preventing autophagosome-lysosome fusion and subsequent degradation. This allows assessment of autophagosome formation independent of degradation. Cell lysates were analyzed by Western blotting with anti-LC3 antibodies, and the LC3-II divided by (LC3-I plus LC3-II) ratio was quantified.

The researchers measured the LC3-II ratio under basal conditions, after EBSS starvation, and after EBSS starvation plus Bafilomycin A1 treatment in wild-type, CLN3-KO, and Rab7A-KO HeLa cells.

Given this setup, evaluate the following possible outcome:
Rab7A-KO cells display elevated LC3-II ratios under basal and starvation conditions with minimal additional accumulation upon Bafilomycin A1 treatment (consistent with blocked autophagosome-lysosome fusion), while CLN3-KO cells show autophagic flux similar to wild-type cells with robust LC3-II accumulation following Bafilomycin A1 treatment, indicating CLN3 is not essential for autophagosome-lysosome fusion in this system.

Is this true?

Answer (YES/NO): NO